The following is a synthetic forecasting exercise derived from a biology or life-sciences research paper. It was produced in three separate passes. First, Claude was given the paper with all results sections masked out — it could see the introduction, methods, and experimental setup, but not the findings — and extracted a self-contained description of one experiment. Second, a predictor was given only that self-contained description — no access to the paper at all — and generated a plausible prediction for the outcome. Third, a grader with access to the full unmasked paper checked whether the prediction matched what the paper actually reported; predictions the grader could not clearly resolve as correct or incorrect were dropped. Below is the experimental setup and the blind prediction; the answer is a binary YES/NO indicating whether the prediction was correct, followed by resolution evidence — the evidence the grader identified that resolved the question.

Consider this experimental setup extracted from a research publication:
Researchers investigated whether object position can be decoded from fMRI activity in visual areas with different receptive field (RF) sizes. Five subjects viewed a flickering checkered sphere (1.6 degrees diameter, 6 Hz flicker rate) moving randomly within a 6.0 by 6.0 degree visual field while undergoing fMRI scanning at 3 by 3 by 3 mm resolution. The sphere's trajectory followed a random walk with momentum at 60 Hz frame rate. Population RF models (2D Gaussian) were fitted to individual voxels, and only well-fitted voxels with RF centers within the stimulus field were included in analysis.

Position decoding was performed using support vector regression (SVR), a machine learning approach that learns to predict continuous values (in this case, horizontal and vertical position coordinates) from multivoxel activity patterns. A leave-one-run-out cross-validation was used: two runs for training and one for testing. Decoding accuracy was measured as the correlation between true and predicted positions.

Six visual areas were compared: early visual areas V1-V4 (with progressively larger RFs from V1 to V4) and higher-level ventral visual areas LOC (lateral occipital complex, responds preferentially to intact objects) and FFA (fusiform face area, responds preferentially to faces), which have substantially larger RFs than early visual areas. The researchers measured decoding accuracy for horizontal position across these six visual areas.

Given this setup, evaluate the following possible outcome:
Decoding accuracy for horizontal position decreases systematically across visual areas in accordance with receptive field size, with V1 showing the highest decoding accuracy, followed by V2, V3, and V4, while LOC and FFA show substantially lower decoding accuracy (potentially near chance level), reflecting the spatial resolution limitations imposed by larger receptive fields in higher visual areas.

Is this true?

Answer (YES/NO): NO